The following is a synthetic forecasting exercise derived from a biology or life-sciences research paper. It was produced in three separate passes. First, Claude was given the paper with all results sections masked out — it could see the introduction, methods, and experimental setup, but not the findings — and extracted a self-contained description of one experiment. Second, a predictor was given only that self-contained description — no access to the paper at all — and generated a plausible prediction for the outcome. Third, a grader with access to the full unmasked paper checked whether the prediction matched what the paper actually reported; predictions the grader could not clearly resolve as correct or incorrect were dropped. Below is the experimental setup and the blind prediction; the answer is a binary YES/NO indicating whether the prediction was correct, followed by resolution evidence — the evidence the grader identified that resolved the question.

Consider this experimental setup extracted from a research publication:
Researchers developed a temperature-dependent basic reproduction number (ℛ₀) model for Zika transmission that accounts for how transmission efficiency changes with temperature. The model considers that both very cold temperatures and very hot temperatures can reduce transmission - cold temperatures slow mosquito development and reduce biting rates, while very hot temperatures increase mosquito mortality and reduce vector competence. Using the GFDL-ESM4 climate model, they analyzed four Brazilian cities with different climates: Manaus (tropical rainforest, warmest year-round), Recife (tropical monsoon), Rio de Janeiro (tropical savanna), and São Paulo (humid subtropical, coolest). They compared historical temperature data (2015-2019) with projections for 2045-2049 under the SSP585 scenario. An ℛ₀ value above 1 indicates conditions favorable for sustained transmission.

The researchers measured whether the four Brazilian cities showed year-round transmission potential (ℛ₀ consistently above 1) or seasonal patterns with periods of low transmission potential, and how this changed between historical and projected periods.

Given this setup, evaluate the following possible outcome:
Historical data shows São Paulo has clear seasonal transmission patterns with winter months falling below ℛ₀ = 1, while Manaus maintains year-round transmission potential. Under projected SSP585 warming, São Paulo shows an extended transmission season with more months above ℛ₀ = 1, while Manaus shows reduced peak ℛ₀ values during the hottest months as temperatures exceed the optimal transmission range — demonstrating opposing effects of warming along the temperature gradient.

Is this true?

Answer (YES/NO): NO